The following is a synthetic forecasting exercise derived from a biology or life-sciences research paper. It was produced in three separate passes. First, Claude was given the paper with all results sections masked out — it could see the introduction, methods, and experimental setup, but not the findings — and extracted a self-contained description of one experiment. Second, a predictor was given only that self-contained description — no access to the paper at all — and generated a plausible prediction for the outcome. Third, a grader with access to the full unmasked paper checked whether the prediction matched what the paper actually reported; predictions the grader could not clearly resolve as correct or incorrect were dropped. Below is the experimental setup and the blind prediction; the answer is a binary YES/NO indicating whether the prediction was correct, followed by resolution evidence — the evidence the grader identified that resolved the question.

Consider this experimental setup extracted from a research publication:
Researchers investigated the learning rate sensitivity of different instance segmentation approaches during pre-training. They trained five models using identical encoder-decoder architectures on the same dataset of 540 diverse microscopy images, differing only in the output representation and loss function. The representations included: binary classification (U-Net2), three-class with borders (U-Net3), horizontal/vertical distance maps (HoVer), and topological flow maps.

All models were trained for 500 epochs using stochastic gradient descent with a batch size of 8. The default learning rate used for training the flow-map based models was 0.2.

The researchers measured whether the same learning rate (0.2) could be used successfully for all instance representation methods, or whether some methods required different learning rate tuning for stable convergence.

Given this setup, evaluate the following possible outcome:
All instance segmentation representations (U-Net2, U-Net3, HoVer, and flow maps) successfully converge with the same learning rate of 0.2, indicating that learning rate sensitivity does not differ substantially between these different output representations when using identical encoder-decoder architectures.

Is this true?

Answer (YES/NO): NO